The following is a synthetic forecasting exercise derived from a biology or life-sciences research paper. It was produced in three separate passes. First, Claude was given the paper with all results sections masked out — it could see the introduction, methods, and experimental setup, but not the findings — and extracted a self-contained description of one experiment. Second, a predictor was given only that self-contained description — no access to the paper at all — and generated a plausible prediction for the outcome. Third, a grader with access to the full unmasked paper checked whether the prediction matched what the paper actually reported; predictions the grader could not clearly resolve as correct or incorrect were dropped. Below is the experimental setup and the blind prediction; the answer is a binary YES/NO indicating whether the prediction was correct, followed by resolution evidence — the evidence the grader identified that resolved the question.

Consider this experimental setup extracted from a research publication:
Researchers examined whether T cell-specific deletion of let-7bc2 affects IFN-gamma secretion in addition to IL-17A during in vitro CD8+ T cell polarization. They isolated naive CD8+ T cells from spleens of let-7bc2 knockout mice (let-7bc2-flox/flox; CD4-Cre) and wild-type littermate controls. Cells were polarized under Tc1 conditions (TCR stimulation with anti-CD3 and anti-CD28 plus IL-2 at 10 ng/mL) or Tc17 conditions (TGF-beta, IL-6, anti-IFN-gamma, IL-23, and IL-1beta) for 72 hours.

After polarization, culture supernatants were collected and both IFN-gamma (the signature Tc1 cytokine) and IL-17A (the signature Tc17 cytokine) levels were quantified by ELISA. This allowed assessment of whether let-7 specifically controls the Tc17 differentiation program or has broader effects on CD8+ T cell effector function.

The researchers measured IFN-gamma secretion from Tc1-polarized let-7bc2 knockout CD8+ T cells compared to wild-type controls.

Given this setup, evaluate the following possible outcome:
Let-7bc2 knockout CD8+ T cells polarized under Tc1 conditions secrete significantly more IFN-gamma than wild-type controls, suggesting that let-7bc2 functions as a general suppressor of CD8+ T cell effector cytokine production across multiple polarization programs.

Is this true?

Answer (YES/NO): NO